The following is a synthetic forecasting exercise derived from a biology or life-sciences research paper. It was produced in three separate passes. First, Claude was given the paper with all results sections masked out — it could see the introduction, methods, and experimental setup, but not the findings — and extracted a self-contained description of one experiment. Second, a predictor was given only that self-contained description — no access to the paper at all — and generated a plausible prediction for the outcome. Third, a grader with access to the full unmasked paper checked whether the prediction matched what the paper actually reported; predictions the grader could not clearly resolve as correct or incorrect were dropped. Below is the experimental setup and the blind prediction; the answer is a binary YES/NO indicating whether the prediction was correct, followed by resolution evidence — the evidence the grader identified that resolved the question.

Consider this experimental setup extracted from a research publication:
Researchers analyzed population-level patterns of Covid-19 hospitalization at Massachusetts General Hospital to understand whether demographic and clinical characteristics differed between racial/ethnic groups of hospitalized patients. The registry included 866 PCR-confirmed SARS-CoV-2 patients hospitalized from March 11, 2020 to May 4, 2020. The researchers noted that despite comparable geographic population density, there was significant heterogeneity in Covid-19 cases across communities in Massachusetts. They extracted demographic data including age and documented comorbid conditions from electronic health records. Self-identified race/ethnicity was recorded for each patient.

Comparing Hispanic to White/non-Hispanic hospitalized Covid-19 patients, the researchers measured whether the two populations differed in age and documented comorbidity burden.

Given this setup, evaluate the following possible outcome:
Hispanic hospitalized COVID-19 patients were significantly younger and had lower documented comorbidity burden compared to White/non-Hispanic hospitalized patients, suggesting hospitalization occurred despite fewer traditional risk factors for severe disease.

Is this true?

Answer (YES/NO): YES